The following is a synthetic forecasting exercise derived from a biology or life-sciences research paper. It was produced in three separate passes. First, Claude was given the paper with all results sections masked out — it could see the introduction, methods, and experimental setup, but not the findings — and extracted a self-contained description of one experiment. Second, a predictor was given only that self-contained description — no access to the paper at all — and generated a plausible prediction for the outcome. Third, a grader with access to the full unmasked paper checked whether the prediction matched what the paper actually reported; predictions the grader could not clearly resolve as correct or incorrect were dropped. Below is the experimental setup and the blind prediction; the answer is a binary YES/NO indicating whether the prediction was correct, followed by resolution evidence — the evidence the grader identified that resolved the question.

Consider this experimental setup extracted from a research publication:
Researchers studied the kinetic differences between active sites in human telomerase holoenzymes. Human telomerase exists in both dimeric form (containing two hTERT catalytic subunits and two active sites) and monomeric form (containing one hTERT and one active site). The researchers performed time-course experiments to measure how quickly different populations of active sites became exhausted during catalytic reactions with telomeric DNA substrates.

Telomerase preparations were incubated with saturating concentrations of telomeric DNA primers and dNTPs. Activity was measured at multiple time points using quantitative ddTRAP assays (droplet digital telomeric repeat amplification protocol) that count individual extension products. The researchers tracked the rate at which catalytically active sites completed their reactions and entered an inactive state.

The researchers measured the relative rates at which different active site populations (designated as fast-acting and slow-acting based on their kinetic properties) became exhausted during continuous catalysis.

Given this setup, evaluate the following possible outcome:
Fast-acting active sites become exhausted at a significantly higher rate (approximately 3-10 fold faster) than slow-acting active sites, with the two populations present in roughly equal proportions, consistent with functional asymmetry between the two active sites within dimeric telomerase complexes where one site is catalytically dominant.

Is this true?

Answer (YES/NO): NO